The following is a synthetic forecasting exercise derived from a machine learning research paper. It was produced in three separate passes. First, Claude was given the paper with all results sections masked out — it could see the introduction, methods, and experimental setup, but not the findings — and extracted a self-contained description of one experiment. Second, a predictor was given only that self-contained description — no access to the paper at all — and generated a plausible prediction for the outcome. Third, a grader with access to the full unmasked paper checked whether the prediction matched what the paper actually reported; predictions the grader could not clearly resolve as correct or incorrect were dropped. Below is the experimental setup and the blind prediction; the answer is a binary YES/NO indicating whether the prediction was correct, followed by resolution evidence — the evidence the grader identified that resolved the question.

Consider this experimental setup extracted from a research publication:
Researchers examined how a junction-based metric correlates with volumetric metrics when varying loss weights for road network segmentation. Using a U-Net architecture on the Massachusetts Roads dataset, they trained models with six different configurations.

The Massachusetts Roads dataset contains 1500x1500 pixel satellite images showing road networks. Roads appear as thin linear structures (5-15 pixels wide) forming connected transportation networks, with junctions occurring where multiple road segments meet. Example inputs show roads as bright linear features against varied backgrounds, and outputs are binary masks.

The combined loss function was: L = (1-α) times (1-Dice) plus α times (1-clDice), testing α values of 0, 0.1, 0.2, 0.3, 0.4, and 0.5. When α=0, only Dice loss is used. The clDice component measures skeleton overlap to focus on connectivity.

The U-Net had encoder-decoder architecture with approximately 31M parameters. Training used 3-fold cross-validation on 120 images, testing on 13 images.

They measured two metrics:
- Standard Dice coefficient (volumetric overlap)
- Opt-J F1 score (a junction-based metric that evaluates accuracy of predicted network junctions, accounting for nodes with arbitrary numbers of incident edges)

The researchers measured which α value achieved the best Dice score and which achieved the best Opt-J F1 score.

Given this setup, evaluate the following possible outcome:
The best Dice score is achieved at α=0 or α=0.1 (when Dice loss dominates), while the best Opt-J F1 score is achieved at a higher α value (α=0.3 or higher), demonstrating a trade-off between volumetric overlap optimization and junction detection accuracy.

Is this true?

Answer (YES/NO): YES